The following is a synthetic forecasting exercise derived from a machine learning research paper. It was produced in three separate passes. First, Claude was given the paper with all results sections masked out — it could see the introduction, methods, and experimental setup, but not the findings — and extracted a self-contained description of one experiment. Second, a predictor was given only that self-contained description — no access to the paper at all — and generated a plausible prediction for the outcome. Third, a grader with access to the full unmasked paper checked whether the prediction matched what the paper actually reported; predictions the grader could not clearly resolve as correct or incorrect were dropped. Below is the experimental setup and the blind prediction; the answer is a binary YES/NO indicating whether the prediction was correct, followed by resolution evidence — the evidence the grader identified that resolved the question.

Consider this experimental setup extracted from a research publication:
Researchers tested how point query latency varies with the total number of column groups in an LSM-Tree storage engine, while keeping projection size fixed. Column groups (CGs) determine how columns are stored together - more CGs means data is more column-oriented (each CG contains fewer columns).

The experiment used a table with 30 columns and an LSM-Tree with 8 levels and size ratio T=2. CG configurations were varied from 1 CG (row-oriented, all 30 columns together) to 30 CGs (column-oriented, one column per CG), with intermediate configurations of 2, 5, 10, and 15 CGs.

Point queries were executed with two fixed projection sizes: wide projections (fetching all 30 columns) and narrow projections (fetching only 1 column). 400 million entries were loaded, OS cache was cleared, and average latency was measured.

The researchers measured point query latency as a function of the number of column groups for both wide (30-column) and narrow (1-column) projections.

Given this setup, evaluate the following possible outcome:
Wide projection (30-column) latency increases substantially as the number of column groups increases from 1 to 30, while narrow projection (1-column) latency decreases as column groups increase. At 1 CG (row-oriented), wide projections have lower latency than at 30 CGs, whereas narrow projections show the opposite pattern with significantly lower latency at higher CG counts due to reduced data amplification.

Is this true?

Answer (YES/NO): NO